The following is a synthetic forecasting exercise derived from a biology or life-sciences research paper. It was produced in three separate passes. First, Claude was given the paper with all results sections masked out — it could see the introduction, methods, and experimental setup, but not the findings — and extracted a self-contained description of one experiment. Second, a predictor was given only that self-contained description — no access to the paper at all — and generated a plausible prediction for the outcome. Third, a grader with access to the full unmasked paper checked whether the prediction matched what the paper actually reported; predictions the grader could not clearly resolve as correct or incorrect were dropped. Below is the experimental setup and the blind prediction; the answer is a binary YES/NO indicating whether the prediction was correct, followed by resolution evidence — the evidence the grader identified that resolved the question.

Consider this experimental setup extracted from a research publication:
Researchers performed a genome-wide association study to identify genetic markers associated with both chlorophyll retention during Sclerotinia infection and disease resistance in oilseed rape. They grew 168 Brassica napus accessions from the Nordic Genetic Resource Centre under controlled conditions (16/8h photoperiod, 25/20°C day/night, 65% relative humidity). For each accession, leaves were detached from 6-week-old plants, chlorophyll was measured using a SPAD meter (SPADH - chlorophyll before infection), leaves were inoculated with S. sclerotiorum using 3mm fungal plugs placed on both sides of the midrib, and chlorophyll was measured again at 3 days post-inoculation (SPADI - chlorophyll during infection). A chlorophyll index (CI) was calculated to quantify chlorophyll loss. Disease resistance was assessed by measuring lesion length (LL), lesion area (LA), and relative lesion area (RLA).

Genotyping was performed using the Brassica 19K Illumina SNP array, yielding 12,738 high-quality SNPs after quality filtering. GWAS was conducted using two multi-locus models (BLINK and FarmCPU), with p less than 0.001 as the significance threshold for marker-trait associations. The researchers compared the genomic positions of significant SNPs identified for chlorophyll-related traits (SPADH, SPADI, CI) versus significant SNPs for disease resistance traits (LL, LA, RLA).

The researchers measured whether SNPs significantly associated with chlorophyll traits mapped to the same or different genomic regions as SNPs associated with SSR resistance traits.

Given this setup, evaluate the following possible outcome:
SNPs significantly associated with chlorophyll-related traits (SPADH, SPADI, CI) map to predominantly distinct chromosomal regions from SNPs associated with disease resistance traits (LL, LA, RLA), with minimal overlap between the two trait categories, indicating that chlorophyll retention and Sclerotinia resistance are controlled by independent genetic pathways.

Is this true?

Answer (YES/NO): NO